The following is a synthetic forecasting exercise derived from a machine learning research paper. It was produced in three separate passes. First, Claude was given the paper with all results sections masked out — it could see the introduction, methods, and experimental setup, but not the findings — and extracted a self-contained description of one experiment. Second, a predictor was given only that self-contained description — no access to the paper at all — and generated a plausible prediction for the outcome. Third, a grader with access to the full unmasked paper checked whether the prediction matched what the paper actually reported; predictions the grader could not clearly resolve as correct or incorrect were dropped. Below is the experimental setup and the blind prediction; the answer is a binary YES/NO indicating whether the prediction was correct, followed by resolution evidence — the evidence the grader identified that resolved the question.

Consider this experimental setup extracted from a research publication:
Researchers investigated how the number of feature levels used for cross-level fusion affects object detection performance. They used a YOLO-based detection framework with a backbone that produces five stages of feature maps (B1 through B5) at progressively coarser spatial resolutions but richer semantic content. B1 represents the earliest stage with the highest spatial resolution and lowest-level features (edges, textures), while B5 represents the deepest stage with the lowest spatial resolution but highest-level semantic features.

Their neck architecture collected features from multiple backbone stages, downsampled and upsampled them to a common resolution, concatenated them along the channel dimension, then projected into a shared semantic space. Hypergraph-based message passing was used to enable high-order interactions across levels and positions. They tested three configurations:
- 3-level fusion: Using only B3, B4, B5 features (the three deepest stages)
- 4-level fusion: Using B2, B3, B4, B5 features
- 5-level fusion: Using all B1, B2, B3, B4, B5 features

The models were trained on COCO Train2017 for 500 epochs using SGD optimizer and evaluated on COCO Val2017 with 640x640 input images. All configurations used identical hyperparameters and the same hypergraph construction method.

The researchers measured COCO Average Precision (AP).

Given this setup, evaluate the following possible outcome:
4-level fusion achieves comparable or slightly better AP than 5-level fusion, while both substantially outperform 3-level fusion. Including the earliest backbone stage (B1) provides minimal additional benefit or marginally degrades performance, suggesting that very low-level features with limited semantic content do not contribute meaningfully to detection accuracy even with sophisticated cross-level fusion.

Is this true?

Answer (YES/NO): NO